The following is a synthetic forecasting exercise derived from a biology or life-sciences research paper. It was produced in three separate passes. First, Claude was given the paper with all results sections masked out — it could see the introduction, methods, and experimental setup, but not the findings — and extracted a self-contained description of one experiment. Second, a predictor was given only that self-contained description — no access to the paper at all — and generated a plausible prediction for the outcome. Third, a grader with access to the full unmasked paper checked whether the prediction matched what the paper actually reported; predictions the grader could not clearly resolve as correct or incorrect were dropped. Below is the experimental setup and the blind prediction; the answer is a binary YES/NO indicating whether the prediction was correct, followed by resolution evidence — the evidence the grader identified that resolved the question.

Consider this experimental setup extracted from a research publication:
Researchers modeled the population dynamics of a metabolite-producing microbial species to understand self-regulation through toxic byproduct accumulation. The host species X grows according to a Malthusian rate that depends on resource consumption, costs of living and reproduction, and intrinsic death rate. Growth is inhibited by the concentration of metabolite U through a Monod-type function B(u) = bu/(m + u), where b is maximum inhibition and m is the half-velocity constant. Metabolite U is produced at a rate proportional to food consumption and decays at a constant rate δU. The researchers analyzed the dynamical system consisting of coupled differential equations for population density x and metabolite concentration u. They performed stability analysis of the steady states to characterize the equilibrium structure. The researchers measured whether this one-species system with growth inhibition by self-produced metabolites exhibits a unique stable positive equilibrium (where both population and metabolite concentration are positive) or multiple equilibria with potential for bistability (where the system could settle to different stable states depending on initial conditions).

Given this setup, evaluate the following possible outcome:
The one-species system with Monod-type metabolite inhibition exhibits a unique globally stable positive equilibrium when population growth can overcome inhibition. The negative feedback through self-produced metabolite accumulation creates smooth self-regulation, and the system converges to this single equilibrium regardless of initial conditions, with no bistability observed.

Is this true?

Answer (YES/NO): YES